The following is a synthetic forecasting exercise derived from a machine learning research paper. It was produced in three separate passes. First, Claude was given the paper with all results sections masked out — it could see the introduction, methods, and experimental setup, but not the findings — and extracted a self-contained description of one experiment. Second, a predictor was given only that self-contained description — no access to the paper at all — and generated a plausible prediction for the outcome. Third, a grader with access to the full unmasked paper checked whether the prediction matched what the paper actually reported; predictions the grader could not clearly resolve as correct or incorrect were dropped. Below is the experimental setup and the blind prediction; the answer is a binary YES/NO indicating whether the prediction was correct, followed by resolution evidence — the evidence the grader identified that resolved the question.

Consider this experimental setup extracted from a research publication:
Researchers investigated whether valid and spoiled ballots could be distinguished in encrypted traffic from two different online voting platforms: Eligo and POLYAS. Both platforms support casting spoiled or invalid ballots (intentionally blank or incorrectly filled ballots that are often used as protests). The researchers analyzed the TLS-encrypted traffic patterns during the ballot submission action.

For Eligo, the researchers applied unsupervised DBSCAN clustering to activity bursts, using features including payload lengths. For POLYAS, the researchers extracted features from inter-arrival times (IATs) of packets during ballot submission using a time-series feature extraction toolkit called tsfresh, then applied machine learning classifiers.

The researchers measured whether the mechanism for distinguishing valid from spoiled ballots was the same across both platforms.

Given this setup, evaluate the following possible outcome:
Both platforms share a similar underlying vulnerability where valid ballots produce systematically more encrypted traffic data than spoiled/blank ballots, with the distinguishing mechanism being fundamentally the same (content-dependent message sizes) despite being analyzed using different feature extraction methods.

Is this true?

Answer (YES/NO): NO